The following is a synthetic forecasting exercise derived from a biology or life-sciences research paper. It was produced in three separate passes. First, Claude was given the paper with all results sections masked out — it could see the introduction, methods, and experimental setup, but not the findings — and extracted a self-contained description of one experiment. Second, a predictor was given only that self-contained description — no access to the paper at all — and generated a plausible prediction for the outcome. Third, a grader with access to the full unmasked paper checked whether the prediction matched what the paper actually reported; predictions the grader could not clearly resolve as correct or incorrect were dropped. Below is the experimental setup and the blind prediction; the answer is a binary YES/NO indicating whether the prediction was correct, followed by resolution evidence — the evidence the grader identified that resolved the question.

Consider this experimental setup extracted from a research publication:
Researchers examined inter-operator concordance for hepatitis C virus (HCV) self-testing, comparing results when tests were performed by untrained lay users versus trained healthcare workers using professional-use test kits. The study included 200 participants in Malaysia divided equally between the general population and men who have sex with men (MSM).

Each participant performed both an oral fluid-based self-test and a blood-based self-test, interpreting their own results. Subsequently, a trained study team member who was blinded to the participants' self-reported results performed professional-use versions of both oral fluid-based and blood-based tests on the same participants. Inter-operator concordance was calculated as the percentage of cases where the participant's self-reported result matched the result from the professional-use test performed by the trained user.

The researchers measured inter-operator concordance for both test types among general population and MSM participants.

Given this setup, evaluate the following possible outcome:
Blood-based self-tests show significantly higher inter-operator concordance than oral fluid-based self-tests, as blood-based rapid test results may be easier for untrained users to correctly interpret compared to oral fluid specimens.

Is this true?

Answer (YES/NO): NO